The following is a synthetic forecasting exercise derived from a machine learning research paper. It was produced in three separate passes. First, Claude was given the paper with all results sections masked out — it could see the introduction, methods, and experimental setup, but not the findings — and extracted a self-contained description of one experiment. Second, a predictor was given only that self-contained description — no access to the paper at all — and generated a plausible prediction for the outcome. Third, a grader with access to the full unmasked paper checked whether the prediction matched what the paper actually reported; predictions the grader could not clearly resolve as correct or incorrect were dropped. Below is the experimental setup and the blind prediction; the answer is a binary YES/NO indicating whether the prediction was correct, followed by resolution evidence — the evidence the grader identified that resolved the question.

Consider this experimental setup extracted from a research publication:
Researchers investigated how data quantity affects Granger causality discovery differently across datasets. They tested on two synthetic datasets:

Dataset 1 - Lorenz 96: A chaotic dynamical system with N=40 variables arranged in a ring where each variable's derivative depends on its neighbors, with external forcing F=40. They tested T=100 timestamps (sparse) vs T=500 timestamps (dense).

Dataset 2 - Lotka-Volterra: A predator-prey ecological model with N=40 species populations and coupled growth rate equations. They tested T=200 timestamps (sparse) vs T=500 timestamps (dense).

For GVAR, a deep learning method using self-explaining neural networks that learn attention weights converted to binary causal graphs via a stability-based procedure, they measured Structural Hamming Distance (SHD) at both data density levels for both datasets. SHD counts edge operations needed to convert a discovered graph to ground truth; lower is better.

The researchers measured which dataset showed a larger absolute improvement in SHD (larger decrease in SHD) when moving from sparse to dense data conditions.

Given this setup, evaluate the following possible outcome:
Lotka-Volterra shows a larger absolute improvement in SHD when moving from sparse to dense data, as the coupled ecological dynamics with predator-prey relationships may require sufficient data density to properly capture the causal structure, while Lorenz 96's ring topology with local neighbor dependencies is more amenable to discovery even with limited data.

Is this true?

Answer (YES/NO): NO